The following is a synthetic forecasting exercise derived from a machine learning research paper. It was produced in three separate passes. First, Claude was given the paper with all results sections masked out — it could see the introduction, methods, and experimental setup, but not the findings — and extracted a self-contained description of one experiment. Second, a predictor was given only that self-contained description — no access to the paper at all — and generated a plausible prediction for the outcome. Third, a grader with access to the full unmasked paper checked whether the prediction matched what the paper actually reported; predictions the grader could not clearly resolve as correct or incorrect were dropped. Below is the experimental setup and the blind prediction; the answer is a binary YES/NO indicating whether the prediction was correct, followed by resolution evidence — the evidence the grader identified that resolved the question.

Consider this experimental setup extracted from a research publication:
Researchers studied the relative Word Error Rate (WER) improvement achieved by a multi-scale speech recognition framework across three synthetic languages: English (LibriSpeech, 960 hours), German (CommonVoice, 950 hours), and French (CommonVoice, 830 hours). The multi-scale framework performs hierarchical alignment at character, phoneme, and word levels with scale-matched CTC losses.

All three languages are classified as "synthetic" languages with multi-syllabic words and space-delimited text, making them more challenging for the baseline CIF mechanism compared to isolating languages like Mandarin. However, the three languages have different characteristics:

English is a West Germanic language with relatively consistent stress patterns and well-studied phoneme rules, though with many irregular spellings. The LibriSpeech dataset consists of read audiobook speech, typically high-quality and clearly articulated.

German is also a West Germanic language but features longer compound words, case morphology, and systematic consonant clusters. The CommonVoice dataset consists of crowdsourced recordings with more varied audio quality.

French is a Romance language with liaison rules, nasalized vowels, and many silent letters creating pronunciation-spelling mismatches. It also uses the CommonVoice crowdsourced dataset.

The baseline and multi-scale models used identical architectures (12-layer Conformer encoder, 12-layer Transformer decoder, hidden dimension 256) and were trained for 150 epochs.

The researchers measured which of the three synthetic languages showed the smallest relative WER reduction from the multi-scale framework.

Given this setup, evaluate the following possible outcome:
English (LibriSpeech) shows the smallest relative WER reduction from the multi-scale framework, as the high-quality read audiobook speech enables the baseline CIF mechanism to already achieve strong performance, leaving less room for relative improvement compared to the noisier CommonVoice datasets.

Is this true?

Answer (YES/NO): YES